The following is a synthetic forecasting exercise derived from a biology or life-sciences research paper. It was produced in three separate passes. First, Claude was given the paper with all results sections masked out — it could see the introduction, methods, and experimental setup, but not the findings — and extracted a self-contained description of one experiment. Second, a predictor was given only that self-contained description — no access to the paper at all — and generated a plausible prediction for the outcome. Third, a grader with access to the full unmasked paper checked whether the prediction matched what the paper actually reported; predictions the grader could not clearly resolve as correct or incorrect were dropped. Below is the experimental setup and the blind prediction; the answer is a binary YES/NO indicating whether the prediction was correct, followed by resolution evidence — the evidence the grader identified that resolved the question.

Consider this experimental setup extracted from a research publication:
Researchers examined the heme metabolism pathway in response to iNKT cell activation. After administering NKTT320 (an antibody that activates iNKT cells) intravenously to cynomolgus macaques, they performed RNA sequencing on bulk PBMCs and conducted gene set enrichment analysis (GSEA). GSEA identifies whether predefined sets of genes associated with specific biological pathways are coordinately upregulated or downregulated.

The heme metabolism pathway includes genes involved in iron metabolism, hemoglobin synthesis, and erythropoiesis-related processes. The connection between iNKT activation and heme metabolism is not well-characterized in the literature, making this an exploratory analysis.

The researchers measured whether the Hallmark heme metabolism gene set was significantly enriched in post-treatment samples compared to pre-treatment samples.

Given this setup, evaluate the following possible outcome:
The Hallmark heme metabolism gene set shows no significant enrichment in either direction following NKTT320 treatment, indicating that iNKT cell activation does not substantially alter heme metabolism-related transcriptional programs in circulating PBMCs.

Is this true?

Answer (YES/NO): NO